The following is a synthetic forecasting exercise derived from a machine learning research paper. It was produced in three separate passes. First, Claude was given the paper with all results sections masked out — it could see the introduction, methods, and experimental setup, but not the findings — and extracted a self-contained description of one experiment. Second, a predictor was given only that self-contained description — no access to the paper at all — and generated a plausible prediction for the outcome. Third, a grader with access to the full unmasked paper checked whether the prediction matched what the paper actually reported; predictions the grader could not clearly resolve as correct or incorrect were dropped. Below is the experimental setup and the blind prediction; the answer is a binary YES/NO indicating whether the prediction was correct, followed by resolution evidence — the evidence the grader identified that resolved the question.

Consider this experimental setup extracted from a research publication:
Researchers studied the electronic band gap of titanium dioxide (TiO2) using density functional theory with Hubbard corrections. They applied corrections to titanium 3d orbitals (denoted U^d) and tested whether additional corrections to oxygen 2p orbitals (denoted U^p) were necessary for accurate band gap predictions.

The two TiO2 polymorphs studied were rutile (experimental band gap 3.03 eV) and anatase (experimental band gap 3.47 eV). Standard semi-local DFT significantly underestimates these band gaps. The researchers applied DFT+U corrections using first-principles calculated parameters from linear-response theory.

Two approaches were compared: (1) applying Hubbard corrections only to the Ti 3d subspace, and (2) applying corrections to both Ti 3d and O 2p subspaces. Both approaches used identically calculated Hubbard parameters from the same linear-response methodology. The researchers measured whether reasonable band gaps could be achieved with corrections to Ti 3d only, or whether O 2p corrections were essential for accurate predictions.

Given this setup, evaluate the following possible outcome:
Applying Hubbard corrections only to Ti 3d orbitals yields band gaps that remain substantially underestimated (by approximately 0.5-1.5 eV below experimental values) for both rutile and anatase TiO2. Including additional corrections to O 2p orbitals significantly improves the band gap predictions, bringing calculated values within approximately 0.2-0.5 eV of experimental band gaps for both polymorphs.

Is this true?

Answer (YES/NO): NO